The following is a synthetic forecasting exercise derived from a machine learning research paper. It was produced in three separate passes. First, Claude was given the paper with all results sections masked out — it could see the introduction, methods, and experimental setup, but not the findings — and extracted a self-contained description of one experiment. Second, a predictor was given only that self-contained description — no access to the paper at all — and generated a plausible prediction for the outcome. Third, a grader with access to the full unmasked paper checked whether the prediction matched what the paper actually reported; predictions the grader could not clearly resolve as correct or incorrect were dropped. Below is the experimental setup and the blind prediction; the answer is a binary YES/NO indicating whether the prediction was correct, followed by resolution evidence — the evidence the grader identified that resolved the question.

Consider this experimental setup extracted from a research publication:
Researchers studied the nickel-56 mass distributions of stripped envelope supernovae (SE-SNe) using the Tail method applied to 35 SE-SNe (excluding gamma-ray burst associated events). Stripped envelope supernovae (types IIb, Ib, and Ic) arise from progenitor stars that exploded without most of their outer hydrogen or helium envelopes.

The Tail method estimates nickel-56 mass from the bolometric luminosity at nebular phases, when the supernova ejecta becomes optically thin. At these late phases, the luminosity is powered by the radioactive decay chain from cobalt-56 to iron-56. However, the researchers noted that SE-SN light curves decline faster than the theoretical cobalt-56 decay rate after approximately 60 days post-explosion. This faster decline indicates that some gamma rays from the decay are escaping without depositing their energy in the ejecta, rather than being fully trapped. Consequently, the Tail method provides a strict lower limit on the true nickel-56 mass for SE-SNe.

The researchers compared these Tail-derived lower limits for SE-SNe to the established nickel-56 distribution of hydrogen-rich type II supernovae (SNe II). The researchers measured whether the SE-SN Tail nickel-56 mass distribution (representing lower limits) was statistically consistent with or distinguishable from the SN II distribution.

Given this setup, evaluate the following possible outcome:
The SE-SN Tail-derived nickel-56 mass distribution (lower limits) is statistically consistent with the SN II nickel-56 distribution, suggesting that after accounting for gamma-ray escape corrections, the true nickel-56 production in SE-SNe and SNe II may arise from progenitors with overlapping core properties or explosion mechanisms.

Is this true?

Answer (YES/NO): NO